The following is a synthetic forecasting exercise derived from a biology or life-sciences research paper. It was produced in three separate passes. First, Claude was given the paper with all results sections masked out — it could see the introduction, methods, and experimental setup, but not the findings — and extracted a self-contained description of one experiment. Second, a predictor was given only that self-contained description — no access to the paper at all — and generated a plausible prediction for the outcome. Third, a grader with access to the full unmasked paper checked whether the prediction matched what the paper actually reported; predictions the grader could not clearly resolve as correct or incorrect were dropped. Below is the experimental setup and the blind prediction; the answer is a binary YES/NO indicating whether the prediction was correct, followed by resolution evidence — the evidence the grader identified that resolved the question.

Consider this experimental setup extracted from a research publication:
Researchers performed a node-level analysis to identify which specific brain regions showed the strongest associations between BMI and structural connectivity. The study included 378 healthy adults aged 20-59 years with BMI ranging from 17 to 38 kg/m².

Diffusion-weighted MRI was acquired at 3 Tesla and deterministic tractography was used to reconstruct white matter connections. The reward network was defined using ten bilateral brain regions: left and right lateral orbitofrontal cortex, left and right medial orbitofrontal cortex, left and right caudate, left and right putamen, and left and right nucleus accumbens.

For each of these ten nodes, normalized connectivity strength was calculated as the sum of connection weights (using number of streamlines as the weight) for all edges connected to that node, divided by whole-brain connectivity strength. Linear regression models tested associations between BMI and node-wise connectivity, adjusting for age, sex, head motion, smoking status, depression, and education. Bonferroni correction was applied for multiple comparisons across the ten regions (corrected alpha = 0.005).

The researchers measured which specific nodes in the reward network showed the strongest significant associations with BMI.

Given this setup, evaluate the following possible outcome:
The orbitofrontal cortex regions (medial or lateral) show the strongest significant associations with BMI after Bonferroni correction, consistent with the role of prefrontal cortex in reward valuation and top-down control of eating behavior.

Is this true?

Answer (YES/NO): NO